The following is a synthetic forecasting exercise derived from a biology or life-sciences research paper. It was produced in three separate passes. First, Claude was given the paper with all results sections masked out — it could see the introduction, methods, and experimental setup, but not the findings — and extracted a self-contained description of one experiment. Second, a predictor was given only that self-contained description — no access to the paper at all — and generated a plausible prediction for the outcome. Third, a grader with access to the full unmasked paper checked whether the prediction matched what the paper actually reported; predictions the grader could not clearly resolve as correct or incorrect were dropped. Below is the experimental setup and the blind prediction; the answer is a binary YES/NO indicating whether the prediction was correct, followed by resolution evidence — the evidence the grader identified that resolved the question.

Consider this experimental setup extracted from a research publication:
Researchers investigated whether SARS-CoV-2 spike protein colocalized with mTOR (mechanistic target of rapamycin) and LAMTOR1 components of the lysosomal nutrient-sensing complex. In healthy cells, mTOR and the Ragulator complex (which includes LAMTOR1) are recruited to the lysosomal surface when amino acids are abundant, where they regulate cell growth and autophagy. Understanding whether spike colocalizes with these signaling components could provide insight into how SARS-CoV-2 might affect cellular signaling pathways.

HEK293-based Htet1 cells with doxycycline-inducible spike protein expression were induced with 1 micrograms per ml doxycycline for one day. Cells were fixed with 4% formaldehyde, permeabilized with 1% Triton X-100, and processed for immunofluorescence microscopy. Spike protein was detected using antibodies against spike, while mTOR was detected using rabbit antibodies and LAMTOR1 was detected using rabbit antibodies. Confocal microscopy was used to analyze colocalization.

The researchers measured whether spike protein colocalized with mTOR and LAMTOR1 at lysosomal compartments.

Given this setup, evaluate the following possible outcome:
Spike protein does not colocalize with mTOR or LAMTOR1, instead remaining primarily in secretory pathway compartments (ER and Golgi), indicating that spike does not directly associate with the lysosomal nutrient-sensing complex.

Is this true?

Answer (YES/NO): NO